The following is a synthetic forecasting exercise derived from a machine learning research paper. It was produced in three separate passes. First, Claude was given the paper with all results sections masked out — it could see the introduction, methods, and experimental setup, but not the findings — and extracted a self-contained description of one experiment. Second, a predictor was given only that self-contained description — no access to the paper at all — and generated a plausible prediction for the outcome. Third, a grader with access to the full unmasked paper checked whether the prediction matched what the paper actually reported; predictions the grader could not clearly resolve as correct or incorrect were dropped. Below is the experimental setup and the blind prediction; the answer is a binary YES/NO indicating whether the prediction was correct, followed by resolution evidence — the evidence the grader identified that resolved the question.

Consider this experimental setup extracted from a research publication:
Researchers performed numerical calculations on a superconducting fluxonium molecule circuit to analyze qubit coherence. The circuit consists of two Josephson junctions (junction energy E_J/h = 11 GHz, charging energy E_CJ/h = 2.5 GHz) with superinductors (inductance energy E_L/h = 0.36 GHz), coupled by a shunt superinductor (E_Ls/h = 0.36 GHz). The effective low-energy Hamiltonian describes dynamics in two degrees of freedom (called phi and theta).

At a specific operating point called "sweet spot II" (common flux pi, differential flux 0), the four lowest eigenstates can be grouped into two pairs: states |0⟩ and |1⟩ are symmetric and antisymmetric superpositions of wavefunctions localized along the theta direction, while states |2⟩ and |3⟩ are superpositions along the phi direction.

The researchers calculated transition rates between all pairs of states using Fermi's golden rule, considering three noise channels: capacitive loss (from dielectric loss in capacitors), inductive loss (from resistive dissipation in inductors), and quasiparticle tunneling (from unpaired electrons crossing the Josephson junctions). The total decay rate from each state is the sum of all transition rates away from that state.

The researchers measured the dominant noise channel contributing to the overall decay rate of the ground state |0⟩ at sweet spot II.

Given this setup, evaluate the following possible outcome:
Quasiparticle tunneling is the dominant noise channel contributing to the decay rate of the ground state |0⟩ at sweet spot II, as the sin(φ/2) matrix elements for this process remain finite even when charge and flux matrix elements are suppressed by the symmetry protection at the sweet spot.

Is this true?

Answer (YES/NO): NO